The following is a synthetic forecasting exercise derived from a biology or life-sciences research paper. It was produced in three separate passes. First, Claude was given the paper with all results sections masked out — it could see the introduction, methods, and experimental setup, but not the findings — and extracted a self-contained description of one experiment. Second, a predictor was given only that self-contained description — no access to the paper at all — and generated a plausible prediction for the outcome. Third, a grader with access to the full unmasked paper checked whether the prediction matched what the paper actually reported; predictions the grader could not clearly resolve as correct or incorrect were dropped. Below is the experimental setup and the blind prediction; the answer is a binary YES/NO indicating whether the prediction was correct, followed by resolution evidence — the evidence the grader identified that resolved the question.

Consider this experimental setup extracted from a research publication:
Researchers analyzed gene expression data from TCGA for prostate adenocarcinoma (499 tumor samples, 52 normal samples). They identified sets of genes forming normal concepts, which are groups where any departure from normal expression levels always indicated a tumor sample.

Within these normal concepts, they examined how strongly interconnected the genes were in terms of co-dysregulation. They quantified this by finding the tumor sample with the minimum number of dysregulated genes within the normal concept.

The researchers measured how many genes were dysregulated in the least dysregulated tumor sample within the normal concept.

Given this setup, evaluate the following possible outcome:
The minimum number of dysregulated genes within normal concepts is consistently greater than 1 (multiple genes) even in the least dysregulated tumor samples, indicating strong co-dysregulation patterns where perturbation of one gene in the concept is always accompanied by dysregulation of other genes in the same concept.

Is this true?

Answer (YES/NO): YES